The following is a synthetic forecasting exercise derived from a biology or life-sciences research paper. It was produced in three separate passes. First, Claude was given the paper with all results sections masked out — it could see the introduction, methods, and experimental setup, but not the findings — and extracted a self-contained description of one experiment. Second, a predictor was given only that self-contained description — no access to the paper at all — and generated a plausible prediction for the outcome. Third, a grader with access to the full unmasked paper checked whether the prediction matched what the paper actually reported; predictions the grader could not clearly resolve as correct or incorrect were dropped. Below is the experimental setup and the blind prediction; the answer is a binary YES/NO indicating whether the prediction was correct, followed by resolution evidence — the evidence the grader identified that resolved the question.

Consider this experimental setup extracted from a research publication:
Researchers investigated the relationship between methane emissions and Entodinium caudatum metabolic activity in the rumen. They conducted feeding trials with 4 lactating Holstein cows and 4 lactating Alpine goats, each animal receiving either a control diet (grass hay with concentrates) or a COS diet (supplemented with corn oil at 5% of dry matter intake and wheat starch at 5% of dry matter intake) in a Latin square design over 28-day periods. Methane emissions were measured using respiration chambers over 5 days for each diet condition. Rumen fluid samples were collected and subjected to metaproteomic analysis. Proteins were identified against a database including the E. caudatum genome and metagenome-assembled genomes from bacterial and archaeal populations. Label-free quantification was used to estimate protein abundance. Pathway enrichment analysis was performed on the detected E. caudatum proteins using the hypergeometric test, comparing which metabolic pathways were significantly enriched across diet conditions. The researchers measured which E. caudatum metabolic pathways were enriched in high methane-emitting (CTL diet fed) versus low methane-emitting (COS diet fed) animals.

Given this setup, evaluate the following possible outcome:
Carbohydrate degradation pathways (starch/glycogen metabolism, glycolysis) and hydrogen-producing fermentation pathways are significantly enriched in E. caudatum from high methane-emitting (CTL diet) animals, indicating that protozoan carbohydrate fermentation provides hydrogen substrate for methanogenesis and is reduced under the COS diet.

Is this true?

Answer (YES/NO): NO